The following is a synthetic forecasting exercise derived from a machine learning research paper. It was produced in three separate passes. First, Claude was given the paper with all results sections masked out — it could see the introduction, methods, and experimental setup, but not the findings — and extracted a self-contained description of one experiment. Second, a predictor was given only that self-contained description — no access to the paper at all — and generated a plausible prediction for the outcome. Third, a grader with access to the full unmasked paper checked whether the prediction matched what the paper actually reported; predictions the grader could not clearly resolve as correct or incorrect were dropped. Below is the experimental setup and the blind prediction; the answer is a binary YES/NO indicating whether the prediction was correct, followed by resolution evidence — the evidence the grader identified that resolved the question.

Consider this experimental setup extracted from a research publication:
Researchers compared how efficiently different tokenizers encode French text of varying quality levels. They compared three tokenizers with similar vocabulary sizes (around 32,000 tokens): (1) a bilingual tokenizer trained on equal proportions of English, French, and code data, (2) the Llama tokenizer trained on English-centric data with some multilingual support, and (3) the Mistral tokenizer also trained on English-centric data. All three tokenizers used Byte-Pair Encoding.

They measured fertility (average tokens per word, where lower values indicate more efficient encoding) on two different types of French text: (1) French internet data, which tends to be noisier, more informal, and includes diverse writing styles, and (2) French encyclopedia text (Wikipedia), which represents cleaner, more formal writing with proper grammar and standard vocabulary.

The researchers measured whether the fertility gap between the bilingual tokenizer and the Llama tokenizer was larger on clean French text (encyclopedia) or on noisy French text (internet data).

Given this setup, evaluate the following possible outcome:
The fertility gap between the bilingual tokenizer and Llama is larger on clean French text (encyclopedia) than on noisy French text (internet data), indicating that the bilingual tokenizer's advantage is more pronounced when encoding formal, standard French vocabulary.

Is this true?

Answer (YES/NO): YES